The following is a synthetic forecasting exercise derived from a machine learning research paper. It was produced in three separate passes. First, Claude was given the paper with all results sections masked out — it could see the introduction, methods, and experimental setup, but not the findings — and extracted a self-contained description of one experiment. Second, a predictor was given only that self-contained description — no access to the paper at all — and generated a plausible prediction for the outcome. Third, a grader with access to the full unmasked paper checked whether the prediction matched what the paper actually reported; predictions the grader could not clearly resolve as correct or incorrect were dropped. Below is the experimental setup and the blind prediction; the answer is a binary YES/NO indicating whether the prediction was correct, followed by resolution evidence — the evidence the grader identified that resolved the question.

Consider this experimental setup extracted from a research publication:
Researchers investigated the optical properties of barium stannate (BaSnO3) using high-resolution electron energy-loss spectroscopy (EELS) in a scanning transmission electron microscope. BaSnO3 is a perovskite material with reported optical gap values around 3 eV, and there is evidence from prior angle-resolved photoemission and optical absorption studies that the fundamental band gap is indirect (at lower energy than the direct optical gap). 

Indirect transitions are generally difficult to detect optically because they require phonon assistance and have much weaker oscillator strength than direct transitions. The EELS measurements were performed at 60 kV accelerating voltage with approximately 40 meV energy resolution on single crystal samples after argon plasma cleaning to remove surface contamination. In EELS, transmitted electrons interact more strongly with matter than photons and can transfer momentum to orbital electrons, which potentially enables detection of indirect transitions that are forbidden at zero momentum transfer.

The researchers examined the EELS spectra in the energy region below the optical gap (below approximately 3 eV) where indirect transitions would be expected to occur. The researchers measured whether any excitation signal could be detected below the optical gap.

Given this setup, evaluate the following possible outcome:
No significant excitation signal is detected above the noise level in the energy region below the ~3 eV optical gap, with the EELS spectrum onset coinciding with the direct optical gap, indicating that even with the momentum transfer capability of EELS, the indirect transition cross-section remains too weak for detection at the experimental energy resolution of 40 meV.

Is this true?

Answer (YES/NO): NO